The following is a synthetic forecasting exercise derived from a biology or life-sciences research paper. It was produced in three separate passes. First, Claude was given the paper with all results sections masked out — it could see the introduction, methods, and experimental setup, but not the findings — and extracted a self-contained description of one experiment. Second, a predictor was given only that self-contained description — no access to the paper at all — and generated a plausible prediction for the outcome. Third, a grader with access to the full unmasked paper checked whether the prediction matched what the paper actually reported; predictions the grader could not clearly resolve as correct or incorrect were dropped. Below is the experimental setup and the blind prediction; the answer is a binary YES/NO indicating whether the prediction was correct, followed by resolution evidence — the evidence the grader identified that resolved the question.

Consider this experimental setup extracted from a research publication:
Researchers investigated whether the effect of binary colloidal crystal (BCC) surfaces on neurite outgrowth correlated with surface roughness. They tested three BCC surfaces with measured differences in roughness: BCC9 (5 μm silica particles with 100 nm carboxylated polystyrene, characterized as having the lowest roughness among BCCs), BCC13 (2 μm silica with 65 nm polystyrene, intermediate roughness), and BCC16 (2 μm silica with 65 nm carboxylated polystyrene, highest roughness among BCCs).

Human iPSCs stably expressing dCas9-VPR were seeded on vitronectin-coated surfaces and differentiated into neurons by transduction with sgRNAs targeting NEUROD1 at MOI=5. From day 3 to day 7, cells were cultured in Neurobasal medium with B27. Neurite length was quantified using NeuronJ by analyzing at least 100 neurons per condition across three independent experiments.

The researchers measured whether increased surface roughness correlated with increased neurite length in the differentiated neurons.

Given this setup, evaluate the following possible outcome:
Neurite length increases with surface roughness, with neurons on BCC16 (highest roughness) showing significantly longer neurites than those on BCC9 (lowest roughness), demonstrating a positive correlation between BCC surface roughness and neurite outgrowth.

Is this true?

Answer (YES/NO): NO